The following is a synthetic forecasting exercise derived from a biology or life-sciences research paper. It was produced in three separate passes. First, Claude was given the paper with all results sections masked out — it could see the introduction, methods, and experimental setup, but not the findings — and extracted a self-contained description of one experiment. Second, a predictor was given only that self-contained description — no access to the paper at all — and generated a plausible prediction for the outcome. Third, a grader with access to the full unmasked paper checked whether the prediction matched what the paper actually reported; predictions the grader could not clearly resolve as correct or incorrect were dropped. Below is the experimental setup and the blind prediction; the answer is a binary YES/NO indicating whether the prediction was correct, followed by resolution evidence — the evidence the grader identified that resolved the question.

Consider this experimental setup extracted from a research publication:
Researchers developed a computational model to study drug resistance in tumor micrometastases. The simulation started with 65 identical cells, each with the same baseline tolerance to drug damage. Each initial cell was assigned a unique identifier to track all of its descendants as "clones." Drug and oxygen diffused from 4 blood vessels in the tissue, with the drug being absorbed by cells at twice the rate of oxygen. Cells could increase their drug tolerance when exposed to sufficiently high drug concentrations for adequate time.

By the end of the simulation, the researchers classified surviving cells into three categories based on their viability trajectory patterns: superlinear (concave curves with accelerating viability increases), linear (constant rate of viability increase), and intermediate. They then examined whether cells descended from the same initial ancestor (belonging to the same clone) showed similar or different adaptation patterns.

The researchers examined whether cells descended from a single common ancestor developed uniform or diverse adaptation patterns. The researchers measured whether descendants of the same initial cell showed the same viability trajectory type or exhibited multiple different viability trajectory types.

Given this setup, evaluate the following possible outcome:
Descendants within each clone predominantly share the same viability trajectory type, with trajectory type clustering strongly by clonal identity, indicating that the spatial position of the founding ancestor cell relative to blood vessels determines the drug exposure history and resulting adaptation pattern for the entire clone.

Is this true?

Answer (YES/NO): NO